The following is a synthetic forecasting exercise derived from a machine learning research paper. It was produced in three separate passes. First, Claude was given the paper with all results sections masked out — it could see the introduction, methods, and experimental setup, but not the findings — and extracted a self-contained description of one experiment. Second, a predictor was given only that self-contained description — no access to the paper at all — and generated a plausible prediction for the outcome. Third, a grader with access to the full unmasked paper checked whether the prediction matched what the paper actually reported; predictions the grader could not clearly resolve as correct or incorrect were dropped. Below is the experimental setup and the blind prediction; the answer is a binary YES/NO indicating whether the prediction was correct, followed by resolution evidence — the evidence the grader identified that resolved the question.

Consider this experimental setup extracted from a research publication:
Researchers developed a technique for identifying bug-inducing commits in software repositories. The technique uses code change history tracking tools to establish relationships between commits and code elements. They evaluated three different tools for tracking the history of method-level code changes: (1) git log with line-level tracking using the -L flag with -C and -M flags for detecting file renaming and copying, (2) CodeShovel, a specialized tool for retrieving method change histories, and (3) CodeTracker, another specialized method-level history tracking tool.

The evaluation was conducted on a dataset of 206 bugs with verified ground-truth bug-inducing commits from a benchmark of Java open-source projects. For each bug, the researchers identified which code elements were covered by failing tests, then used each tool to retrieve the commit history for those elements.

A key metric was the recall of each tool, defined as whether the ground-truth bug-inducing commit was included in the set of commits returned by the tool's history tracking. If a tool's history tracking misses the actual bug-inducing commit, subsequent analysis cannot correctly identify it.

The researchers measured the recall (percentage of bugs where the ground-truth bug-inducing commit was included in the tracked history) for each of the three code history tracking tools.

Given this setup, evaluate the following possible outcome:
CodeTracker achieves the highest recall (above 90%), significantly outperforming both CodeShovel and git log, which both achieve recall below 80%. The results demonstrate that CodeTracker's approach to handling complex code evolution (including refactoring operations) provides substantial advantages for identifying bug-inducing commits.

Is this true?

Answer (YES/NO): NO